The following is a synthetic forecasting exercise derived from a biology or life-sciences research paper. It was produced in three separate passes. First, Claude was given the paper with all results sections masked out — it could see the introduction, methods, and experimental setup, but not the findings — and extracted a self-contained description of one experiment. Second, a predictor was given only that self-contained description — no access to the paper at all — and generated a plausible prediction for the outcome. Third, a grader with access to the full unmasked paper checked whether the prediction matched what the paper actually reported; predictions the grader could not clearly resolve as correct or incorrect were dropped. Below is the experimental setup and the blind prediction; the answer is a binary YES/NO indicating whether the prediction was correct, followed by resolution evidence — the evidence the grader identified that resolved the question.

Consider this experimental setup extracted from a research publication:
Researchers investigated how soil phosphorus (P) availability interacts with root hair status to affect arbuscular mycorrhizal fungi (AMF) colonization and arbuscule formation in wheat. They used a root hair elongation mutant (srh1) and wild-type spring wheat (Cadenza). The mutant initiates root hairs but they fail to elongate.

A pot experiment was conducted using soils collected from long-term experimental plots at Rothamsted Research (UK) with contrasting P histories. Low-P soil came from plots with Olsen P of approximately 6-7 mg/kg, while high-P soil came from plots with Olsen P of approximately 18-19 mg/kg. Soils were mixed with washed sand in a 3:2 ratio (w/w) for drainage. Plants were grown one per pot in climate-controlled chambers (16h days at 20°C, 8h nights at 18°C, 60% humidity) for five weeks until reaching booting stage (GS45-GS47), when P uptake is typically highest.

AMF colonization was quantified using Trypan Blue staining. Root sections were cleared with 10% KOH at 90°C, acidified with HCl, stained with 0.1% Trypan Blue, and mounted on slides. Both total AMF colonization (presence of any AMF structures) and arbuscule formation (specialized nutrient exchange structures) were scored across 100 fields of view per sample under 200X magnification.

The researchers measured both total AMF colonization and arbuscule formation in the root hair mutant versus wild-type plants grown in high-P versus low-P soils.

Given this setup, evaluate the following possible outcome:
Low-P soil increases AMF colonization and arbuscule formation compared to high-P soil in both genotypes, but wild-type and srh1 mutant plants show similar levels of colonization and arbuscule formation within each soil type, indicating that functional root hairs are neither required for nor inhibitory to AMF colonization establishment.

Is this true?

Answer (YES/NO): NO